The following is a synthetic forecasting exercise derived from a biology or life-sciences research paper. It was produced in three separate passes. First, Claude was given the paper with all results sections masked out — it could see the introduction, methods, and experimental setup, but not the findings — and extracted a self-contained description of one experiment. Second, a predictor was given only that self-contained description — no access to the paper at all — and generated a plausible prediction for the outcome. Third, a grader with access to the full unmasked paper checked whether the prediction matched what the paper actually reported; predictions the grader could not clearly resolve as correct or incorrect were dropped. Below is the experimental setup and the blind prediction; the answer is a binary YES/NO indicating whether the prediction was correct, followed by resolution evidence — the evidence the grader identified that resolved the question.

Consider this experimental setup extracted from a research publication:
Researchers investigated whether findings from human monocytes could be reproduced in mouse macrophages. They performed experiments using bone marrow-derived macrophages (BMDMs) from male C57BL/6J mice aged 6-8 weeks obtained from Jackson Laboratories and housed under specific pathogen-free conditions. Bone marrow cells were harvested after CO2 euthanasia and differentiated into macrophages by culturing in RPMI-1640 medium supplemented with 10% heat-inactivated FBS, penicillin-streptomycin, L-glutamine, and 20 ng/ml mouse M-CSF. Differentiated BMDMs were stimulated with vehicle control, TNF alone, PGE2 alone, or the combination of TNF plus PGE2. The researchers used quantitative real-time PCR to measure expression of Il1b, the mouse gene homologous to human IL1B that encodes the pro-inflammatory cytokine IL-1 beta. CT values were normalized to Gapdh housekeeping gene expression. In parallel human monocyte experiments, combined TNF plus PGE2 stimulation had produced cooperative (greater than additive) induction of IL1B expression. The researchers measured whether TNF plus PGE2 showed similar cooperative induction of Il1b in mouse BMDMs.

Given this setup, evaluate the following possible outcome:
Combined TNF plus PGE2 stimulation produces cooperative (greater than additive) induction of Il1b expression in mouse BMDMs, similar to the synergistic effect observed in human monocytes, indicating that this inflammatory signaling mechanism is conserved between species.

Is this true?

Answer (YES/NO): YES